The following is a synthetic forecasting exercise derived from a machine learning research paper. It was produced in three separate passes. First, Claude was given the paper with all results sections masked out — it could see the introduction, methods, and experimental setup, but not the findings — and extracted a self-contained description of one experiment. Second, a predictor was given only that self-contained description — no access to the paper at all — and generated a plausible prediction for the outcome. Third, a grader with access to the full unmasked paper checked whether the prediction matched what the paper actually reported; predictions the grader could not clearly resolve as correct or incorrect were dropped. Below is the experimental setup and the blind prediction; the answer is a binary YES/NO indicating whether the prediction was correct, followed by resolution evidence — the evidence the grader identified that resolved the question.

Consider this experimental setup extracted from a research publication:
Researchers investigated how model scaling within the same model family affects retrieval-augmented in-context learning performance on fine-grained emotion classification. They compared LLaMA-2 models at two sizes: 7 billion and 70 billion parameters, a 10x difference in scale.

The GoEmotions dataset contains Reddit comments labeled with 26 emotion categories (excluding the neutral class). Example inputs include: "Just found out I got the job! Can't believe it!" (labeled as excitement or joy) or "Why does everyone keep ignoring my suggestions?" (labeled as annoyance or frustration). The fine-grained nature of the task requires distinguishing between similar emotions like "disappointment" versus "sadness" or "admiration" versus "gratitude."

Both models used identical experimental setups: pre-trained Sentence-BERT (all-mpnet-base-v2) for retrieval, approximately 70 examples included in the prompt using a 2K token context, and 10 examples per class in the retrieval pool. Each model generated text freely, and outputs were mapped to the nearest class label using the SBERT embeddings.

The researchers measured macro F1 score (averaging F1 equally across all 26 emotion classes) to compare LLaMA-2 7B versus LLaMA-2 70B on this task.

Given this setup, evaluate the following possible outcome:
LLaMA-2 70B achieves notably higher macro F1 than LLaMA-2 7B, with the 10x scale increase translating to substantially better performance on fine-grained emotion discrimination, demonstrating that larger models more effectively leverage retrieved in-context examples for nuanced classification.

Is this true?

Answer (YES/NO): YES